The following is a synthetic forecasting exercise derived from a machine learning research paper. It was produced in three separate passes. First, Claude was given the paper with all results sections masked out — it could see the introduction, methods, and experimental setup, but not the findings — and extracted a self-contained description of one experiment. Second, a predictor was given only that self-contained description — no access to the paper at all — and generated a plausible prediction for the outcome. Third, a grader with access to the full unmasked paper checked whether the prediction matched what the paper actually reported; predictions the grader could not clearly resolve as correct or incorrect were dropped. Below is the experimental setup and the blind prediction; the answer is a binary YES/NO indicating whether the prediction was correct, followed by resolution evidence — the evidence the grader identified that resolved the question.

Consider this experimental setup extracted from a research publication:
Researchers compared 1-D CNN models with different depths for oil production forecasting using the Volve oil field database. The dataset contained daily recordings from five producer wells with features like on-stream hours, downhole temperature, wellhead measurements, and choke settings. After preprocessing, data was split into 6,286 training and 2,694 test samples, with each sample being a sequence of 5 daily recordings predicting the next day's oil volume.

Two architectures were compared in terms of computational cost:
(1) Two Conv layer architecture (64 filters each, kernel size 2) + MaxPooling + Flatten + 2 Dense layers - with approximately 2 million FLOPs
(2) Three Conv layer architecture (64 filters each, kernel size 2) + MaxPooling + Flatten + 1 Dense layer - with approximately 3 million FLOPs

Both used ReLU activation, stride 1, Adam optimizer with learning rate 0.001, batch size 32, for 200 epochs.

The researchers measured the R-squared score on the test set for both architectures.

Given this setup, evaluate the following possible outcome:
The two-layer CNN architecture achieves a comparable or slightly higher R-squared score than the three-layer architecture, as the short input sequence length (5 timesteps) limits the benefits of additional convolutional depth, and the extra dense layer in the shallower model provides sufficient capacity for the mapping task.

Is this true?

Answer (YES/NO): NO